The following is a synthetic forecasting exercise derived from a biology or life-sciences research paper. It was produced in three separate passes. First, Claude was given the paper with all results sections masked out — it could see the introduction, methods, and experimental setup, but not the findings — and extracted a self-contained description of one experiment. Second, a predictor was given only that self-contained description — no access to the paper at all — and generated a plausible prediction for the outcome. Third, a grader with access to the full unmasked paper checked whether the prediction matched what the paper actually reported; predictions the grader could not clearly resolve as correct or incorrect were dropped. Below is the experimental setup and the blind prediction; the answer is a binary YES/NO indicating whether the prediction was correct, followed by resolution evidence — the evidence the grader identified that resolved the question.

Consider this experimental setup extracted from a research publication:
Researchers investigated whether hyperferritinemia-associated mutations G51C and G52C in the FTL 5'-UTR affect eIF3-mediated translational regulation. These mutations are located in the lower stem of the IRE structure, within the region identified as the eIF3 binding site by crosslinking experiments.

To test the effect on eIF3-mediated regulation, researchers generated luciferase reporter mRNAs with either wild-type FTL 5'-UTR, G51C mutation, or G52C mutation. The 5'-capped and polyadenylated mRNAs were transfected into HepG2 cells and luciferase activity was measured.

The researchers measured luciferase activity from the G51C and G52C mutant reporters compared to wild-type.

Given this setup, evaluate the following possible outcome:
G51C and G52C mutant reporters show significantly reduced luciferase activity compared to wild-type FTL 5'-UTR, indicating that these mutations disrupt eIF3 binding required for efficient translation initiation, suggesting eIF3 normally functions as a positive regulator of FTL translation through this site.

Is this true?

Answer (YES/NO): NO